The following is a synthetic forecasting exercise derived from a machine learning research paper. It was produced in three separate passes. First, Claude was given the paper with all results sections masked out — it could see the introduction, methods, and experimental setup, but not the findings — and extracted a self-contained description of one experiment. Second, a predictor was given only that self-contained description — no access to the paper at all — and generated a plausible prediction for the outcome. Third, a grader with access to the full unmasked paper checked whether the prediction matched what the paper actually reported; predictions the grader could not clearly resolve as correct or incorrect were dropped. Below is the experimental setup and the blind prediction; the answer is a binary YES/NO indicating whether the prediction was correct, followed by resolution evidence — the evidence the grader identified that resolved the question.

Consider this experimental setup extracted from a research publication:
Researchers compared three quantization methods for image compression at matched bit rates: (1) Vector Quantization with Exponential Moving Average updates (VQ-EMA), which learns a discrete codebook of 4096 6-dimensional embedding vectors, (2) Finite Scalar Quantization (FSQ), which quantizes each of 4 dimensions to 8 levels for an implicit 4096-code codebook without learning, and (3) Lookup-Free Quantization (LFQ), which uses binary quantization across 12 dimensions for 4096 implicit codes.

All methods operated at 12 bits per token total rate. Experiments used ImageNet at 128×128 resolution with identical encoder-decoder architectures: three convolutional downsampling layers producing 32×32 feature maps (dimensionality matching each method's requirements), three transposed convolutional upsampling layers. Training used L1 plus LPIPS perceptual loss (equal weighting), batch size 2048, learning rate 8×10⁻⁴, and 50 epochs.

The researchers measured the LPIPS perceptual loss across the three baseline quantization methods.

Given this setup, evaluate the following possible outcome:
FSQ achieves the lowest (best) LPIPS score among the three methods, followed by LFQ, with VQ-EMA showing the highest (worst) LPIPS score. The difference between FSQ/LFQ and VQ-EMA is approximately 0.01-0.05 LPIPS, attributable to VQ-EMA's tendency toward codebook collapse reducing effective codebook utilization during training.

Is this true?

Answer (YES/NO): NO